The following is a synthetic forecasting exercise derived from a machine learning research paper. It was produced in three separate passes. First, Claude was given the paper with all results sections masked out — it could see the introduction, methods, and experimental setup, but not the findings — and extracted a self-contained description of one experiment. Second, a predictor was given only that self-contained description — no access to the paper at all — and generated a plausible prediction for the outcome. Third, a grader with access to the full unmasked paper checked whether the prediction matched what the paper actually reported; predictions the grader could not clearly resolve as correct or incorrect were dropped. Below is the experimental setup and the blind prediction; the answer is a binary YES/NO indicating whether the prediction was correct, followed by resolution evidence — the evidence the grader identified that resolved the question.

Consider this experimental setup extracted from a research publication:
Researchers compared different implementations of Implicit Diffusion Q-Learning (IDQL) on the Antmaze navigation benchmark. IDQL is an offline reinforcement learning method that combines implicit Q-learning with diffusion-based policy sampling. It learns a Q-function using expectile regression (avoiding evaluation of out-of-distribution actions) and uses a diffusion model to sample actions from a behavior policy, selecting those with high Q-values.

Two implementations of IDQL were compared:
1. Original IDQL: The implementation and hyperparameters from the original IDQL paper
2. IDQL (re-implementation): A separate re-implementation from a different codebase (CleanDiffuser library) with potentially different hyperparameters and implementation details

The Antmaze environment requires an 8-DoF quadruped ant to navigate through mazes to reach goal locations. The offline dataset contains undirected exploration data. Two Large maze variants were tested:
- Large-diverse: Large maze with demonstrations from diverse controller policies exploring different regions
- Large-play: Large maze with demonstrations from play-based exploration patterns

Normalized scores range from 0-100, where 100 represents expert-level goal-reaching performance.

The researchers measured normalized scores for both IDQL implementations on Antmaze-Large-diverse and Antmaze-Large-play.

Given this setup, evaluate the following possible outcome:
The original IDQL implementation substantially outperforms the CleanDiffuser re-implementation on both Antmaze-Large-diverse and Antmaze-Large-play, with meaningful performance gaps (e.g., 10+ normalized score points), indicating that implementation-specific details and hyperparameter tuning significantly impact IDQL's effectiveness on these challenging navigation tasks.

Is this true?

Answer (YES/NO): YES